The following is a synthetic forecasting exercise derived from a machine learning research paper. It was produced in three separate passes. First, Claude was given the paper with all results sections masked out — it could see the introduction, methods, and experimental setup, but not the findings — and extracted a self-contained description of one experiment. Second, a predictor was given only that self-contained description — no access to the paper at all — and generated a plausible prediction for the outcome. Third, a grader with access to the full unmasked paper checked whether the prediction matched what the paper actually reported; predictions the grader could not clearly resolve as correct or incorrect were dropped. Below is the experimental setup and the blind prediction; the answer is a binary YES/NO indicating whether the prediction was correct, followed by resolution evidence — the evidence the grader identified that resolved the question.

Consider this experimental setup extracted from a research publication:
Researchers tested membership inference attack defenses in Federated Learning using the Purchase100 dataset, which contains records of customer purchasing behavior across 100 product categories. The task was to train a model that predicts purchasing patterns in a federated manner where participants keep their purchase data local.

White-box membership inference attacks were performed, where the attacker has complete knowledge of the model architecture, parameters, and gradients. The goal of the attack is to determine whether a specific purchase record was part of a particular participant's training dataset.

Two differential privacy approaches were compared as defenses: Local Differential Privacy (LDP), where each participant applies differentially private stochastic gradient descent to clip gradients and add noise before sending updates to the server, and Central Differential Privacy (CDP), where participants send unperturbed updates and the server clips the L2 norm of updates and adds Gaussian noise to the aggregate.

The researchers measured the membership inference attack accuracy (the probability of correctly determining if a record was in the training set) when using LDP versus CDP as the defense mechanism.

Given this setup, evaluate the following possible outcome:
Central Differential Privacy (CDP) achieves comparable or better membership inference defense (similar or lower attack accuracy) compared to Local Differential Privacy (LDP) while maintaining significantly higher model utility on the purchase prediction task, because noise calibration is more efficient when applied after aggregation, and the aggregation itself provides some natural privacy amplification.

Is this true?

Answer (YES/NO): NO